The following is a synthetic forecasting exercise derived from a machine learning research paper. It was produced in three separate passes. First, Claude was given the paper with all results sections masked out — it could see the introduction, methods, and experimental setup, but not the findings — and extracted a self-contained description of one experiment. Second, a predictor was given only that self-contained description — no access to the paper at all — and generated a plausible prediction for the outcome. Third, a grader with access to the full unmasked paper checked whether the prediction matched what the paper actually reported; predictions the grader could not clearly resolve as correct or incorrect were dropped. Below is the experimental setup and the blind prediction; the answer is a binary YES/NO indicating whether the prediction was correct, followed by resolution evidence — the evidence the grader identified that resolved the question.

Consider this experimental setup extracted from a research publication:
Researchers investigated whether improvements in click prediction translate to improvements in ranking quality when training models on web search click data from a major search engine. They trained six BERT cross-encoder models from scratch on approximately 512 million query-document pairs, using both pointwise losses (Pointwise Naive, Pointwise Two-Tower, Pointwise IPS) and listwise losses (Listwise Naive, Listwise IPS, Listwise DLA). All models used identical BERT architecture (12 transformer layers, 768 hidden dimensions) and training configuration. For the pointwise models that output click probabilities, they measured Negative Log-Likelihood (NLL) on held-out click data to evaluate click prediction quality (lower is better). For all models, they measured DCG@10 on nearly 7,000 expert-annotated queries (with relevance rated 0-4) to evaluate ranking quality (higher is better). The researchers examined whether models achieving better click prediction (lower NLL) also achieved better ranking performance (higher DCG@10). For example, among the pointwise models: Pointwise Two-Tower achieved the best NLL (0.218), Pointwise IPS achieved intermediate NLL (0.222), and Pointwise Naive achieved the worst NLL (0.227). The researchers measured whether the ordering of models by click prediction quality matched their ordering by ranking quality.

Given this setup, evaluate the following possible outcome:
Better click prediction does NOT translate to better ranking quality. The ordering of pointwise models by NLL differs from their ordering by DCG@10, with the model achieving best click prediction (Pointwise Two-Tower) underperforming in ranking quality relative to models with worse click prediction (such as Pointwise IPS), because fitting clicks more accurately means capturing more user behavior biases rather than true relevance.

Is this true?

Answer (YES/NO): NO